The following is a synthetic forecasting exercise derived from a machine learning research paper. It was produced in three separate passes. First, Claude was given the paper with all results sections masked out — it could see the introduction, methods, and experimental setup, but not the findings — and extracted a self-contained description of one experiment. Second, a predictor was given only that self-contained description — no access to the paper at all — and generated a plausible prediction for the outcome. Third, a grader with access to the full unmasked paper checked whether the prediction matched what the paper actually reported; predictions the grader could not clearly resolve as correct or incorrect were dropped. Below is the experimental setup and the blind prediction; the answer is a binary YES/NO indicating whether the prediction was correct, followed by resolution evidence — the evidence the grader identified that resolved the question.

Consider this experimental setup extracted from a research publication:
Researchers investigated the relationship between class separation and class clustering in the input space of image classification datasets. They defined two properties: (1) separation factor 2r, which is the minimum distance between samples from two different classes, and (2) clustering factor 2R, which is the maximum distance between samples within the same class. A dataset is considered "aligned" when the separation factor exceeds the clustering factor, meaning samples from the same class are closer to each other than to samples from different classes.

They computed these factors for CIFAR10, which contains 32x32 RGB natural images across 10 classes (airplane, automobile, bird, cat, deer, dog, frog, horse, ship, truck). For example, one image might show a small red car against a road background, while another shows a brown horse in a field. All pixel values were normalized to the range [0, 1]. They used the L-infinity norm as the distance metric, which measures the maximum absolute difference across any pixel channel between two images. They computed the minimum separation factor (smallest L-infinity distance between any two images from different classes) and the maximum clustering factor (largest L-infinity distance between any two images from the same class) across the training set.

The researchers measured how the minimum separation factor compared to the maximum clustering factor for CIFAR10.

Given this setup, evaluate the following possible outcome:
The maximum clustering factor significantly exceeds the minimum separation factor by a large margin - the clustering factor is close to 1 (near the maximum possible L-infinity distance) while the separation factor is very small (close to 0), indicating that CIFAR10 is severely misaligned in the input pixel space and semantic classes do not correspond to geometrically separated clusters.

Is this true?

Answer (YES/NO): NO